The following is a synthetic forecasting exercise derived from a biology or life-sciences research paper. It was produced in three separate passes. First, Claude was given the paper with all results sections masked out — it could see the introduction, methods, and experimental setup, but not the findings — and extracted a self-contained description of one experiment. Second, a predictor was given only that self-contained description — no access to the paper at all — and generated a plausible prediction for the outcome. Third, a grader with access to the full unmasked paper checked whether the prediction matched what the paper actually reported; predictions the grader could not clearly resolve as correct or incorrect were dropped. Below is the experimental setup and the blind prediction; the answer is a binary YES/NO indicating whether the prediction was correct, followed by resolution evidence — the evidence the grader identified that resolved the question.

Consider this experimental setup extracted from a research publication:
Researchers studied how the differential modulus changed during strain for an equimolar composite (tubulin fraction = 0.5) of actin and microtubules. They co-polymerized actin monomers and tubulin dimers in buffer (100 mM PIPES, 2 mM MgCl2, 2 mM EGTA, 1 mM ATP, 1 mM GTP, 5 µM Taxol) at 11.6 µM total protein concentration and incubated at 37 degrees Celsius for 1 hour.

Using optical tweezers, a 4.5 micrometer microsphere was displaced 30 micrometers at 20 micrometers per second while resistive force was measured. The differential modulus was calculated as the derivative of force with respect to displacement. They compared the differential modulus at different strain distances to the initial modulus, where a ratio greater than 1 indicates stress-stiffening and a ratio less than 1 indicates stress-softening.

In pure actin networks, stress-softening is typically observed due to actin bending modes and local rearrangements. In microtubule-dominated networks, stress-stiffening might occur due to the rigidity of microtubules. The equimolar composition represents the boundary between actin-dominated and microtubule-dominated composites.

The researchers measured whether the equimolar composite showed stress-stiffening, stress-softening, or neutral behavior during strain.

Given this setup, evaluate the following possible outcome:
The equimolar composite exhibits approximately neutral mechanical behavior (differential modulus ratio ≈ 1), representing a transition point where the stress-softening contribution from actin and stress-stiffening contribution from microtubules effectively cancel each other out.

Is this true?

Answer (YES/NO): NO